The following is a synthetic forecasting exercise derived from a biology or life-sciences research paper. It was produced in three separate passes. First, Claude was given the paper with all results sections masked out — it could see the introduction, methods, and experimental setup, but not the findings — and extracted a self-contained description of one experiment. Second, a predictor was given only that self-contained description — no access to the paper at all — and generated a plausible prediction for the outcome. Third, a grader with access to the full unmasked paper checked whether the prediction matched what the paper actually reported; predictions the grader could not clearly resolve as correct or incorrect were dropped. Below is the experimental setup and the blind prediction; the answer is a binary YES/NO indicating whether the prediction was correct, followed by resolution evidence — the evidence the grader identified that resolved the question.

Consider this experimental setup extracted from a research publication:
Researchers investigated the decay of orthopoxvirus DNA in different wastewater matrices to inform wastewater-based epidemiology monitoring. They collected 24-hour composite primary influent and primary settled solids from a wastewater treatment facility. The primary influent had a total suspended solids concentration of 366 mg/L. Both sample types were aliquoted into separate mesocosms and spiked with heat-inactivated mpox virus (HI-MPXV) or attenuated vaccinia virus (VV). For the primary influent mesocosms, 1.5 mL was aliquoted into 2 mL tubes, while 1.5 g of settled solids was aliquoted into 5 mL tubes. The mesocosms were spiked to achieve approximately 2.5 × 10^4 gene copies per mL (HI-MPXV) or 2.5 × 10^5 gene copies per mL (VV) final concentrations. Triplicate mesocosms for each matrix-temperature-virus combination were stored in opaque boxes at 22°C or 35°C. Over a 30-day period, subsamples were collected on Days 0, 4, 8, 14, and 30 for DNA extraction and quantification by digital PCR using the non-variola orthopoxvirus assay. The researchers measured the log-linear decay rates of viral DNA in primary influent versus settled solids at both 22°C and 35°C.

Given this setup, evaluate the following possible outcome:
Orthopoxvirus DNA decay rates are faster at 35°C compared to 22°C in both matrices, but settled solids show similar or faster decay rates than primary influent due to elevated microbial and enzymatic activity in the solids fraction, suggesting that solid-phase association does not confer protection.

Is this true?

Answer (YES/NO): NO